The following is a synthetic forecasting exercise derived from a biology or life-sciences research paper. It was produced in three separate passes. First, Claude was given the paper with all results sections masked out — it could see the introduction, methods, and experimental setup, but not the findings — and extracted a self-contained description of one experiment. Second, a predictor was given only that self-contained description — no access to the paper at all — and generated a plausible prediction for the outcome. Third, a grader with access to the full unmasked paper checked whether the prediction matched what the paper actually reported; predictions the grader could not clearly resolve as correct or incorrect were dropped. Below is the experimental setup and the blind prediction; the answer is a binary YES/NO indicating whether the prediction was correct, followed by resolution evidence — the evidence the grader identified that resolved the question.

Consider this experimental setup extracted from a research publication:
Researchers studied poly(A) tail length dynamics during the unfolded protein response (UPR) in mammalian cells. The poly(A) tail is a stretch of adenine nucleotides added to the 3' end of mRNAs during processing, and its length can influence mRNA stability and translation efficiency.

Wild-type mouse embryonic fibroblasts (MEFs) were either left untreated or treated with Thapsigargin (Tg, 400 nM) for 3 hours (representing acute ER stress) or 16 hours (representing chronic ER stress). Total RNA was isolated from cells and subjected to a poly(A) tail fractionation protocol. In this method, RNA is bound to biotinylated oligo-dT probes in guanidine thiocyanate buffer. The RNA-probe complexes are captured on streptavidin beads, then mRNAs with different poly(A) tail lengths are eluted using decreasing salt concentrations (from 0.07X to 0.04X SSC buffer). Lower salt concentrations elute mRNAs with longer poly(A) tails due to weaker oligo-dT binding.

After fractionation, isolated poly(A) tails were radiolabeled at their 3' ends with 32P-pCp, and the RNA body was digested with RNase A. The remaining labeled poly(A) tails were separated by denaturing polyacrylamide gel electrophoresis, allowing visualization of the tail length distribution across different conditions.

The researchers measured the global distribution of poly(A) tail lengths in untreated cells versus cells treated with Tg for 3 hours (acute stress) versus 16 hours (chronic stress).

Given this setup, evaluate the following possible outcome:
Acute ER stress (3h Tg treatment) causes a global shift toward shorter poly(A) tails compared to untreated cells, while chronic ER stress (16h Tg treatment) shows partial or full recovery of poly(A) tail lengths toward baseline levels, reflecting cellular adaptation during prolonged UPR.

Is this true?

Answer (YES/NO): NO